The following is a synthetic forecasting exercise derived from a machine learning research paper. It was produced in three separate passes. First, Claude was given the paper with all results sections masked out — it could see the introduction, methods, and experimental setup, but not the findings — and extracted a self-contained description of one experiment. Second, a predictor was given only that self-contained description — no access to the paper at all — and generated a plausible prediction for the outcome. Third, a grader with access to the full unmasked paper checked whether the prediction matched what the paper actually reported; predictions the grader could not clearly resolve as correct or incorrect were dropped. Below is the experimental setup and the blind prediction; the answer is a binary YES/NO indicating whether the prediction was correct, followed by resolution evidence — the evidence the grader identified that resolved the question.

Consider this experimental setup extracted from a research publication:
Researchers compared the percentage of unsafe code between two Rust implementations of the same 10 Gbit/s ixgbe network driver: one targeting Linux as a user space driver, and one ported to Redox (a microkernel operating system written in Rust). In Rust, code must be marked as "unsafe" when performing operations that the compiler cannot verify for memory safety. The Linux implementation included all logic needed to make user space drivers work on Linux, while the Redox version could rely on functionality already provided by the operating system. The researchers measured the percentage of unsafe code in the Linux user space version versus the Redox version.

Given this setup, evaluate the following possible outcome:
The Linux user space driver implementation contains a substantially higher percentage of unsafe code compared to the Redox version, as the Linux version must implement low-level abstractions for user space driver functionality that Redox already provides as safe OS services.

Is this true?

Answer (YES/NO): YES